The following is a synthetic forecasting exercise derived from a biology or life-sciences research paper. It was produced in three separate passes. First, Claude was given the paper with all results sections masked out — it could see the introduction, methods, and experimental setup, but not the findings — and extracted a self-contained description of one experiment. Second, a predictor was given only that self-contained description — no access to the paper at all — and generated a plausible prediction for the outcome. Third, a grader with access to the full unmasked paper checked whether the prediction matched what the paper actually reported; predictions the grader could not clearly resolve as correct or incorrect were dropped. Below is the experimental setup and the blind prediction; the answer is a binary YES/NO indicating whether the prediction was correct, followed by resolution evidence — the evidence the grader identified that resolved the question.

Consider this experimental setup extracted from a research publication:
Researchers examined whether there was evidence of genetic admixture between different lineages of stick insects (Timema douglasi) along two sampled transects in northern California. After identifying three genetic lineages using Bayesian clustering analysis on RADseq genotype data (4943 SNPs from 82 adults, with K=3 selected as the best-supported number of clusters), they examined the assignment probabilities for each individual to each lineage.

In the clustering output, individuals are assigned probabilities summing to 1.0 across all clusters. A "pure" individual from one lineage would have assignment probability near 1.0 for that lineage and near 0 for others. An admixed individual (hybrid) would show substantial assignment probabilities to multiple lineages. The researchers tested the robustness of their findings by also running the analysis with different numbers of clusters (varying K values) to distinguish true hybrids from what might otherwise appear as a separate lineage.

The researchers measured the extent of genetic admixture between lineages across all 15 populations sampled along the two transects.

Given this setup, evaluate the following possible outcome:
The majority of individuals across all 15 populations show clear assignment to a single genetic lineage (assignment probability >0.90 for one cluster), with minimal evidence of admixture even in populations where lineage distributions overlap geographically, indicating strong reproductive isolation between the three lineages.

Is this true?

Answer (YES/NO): NO